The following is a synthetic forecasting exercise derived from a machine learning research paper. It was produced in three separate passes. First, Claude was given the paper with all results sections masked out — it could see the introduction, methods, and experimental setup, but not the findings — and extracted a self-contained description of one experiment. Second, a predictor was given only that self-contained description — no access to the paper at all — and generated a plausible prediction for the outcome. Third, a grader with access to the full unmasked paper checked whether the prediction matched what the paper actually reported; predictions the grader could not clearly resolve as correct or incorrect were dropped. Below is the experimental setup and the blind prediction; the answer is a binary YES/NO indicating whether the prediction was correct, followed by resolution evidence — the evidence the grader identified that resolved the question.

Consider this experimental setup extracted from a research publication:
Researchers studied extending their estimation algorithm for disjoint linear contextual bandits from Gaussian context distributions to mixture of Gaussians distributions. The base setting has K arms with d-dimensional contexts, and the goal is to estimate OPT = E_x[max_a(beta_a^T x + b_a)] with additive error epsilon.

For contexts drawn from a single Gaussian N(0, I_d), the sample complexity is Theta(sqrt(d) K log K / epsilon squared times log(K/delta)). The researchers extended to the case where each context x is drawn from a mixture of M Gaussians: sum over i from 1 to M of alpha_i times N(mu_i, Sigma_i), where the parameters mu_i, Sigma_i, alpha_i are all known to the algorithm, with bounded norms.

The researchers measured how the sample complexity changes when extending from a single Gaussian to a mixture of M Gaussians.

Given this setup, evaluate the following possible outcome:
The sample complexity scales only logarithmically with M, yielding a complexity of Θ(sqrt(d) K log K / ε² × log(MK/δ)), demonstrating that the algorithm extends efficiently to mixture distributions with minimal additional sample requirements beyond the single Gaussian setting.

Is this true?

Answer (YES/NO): YES